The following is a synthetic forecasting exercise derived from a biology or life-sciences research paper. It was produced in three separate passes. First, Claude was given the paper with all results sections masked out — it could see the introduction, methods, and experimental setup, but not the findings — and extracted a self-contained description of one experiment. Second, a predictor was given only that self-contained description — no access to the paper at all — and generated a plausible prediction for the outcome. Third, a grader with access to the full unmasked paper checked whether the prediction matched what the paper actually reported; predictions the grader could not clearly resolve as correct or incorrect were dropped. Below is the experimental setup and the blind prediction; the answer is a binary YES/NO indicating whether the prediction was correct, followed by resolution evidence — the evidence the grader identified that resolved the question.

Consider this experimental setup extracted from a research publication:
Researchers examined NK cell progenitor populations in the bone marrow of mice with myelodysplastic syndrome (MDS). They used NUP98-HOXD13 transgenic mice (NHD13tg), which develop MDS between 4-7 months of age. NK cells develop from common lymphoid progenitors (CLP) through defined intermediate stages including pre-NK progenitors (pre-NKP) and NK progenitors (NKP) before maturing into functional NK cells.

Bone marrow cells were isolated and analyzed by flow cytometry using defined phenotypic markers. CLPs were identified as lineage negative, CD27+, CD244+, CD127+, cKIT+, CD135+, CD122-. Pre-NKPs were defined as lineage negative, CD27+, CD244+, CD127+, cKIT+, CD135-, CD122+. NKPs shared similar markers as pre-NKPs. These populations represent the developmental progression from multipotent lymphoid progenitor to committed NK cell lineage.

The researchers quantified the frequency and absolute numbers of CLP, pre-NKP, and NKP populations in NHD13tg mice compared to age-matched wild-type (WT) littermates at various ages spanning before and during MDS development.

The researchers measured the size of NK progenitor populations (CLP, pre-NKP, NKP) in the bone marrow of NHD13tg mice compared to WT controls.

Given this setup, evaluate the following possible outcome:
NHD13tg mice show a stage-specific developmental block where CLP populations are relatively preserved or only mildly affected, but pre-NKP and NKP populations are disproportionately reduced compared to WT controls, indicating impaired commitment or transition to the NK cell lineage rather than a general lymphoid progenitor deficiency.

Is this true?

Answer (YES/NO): NO